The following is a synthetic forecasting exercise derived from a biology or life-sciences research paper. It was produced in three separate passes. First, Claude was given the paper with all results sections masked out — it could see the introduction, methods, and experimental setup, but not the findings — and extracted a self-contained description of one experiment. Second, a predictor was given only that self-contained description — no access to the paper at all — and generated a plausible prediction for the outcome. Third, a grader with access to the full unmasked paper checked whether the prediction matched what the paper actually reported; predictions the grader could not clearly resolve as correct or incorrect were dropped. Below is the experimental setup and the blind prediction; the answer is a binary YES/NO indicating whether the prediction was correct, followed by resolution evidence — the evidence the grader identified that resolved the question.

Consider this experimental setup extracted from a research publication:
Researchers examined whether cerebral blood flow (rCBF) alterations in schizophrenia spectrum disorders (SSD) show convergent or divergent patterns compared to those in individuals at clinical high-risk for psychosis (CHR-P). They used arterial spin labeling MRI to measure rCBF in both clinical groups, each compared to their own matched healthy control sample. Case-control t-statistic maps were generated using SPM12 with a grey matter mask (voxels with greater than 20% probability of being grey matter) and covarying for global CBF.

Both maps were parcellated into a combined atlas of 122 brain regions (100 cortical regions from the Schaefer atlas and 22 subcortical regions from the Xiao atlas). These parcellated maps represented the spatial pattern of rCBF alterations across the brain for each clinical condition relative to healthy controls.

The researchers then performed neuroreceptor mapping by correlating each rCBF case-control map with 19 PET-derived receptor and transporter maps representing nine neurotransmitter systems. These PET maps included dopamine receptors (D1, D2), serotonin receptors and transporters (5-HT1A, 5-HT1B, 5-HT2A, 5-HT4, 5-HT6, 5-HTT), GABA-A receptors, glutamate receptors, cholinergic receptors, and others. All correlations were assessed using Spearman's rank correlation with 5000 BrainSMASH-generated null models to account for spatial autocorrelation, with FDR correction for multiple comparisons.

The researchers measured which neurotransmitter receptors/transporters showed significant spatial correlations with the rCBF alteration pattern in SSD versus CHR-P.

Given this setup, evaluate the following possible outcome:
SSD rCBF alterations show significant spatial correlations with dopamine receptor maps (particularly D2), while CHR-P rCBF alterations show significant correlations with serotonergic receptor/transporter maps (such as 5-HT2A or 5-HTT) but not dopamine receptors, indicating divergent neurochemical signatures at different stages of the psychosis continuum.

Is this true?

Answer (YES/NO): NO